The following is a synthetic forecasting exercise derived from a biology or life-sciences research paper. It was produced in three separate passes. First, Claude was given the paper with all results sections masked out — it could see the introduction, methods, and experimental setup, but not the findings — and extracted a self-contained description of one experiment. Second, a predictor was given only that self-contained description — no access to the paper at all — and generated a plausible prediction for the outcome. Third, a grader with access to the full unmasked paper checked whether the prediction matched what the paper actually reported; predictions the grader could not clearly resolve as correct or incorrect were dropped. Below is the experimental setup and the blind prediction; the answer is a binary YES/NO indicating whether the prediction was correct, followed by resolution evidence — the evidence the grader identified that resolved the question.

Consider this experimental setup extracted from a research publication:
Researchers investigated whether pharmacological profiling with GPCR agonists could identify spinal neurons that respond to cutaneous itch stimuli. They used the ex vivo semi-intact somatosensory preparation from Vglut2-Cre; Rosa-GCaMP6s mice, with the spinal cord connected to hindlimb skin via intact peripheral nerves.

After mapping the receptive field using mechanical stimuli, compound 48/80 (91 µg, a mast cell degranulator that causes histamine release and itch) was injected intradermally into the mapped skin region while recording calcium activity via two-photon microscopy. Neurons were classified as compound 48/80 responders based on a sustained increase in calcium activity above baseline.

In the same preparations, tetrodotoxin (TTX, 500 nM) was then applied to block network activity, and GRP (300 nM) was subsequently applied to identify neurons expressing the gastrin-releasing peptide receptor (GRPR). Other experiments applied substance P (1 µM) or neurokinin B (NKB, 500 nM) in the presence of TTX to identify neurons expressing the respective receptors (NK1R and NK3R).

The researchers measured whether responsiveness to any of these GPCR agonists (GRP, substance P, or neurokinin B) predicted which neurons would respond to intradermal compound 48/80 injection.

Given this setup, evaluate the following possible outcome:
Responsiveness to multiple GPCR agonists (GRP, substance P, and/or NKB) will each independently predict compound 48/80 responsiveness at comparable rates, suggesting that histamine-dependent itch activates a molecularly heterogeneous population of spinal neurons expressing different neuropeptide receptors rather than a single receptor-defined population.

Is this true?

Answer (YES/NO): NO